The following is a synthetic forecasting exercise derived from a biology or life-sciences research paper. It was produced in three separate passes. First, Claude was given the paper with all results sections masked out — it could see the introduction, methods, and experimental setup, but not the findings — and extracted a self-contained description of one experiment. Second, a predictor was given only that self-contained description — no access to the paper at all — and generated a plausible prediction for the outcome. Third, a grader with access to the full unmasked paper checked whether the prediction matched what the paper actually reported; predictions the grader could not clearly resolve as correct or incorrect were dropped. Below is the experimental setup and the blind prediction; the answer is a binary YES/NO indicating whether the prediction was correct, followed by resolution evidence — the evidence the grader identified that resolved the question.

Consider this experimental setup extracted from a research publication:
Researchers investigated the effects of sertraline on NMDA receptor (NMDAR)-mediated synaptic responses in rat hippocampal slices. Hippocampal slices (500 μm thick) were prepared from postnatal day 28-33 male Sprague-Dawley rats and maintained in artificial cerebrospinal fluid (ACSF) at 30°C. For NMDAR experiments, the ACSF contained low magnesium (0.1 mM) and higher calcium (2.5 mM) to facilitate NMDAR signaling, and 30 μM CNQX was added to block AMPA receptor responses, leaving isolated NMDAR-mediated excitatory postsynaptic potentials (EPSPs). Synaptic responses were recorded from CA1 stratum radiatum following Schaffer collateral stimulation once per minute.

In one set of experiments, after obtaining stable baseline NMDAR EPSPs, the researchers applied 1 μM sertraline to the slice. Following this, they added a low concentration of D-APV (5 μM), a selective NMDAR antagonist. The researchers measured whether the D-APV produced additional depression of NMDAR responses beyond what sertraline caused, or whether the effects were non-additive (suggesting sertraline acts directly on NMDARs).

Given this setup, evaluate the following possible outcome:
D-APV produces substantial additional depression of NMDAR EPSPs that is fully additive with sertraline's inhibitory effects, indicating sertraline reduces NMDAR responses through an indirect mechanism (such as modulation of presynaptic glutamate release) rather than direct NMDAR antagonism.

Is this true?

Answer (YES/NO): NO